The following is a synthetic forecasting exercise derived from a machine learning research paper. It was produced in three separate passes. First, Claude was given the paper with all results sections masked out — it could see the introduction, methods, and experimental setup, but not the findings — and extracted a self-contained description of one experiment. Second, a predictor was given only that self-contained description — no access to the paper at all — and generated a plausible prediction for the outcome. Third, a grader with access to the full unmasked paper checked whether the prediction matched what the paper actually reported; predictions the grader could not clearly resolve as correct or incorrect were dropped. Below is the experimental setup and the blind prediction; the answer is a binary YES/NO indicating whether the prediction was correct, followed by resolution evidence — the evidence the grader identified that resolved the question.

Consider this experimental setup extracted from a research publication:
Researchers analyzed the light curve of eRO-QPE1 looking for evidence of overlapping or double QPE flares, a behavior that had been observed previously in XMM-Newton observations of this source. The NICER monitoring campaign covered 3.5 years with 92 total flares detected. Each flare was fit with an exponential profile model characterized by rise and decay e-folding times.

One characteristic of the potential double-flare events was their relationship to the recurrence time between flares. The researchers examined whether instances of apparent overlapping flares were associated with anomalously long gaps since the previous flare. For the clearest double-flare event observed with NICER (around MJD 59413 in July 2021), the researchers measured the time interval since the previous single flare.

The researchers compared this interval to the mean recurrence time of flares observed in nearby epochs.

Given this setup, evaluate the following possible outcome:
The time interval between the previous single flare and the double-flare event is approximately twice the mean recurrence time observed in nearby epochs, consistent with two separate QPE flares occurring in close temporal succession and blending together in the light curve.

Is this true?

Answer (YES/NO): YES